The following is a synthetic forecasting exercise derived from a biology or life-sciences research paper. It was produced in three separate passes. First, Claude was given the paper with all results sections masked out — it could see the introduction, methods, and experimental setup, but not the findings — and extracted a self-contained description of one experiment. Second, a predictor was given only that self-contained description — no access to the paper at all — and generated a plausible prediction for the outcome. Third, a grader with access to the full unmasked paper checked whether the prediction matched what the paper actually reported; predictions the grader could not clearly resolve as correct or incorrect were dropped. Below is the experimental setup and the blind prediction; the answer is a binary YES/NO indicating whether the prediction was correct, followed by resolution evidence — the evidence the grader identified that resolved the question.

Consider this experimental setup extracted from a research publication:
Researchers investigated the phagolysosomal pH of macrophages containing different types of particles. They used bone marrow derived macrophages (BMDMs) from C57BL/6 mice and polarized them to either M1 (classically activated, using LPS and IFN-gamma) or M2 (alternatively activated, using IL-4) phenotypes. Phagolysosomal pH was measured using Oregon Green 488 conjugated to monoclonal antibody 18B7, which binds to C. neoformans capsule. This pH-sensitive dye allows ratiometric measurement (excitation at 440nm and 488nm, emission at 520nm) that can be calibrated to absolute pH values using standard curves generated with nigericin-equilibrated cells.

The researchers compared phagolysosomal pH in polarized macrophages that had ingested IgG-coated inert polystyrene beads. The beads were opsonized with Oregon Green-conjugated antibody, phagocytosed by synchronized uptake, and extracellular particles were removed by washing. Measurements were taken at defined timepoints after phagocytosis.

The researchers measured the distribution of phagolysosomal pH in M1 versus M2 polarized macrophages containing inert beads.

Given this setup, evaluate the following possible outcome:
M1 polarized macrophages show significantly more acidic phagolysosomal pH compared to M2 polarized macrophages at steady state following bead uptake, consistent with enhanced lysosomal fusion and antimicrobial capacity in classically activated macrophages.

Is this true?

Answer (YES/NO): YES